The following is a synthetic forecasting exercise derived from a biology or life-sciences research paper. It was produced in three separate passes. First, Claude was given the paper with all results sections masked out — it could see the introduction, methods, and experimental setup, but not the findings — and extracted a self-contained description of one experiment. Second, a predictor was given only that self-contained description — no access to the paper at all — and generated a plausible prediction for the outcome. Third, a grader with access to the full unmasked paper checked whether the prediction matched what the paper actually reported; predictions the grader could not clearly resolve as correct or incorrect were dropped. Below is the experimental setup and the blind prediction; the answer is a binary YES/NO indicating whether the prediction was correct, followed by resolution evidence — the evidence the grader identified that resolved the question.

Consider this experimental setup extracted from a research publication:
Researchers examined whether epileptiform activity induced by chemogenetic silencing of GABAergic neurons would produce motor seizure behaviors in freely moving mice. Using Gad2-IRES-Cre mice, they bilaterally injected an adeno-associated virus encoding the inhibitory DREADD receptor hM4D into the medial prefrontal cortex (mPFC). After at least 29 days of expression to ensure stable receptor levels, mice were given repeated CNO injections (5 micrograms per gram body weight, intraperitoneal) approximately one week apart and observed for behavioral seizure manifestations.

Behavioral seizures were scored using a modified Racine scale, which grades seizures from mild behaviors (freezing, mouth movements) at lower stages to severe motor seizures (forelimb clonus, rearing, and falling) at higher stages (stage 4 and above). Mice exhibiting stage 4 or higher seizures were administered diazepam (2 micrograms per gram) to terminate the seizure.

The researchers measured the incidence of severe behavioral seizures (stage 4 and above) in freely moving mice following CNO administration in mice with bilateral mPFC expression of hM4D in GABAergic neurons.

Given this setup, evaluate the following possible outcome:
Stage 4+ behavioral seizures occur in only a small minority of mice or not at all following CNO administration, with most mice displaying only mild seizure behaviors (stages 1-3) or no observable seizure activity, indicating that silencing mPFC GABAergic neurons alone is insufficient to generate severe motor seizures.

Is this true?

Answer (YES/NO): YES